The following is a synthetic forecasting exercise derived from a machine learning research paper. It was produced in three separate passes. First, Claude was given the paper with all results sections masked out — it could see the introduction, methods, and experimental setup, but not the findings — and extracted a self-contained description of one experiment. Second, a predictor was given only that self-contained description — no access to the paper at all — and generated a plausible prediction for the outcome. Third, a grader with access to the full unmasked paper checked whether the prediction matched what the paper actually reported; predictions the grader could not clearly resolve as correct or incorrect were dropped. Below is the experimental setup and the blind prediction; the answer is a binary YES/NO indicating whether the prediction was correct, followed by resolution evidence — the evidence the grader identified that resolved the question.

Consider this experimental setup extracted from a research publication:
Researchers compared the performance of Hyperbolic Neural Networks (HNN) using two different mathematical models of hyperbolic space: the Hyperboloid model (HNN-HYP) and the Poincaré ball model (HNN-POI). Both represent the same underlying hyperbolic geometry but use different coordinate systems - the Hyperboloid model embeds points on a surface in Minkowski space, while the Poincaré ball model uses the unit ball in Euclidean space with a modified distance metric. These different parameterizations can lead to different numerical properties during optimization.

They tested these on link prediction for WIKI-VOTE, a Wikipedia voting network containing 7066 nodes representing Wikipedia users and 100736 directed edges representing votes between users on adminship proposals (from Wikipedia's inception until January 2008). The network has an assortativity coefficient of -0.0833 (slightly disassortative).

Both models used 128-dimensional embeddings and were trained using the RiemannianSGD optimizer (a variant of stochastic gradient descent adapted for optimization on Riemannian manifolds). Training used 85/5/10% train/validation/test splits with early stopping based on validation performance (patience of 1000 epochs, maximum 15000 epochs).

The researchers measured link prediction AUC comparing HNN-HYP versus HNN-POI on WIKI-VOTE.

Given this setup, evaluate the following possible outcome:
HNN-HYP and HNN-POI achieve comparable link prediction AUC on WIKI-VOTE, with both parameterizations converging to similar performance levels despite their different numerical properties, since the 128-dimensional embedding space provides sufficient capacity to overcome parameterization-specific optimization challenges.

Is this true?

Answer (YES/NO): YES